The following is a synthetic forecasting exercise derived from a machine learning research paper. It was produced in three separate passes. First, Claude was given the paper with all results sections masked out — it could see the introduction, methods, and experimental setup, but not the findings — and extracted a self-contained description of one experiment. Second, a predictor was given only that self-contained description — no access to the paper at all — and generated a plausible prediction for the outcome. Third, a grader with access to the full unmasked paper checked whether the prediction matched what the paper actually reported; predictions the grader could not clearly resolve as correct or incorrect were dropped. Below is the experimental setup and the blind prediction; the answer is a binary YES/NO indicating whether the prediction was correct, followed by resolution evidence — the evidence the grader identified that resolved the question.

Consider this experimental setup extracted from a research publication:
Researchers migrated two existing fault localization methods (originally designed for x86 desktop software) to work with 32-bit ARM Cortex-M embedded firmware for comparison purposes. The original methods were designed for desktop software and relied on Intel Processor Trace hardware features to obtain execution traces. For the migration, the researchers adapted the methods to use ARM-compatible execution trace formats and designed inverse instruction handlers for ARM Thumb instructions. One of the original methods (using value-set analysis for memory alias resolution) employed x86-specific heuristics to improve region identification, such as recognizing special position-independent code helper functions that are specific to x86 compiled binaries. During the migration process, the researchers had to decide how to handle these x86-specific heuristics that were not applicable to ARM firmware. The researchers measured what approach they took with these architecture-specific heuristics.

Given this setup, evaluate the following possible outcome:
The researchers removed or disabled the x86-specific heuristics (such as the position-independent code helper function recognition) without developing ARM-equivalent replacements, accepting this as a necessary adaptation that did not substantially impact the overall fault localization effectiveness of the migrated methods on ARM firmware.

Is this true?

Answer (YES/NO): YES